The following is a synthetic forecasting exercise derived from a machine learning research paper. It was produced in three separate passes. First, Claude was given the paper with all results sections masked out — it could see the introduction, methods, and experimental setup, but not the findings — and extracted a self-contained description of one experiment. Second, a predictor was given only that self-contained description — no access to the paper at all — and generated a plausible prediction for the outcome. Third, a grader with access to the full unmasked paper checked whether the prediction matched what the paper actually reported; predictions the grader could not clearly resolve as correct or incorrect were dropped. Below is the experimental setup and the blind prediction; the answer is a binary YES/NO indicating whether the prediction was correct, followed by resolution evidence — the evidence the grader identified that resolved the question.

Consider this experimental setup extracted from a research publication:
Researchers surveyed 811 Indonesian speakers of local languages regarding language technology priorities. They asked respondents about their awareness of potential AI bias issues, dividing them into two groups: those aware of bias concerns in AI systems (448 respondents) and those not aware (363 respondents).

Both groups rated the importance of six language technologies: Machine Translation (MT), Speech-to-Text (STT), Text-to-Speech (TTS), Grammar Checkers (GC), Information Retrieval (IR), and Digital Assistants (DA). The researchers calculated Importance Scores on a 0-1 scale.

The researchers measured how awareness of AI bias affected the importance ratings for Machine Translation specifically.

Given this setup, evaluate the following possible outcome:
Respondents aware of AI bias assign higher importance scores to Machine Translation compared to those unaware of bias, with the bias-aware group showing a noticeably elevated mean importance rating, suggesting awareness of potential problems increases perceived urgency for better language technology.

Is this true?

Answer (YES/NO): NO